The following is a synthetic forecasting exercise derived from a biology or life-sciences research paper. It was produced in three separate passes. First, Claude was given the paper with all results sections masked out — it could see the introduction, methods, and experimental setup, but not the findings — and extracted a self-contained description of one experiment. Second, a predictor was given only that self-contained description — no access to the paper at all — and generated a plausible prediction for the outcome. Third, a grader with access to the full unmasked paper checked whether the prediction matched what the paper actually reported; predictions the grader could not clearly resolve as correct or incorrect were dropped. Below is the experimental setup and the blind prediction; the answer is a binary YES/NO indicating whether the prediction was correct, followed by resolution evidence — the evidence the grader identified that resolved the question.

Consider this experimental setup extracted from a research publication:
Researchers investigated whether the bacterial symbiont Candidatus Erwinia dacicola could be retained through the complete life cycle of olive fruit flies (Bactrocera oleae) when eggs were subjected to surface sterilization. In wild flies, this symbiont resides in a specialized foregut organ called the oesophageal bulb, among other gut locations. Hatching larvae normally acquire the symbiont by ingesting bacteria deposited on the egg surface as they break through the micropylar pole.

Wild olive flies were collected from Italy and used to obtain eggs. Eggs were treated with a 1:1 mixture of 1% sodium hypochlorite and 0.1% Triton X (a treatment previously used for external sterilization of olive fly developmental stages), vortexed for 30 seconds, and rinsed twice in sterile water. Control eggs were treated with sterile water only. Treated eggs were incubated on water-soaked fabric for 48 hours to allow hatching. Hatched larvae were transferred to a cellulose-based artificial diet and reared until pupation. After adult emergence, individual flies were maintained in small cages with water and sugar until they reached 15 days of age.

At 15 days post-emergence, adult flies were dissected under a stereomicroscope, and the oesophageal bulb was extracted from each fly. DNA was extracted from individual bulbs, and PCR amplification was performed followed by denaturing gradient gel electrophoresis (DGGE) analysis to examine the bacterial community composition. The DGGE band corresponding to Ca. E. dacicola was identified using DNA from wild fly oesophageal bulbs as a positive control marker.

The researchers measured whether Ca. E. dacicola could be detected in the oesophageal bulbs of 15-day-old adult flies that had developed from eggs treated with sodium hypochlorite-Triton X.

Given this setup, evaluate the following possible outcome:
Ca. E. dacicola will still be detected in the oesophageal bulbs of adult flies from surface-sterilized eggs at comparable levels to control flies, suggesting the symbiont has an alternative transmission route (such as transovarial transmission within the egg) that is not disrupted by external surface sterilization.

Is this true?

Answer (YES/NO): NO